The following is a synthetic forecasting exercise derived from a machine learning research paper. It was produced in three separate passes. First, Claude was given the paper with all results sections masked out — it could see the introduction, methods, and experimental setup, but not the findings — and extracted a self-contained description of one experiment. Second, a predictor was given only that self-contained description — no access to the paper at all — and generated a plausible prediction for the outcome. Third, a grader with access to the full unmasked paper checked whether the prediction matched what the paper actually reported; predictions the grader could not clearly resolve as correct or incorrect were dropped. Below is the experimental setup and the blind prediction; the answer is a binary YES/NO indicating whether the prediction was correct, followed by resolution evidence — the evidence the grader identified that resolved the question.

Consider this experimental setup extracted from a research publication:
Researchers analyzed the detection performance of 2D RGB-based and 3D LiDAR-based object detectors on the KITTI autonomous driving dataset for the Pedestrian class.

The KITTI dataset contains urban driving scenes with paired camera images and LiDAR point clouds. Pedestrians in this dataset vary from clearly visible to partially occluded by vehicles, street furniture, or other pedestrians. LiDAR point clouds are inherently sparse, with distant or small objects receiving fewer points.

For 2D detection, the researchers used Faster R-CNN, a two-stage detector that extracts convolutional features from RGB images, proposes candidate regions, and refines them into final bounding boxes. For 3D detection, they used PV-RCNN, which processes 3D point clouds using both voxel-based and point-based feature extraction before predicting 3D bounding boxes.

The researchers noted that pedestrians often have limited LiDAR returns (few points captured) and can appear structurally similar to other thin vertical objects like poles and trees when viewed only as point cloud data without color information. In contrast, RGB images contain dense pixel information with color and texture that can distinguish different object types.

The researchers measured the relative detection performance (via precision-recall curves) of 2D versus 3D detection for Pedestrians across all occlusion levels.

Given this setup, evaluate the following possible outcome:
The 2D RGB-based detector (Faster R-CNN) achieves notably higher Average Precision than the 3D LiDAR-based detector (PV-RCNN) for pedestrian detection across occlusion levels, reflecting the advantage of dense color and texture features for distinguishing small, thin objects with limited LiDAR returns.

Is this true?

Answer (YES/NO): YES